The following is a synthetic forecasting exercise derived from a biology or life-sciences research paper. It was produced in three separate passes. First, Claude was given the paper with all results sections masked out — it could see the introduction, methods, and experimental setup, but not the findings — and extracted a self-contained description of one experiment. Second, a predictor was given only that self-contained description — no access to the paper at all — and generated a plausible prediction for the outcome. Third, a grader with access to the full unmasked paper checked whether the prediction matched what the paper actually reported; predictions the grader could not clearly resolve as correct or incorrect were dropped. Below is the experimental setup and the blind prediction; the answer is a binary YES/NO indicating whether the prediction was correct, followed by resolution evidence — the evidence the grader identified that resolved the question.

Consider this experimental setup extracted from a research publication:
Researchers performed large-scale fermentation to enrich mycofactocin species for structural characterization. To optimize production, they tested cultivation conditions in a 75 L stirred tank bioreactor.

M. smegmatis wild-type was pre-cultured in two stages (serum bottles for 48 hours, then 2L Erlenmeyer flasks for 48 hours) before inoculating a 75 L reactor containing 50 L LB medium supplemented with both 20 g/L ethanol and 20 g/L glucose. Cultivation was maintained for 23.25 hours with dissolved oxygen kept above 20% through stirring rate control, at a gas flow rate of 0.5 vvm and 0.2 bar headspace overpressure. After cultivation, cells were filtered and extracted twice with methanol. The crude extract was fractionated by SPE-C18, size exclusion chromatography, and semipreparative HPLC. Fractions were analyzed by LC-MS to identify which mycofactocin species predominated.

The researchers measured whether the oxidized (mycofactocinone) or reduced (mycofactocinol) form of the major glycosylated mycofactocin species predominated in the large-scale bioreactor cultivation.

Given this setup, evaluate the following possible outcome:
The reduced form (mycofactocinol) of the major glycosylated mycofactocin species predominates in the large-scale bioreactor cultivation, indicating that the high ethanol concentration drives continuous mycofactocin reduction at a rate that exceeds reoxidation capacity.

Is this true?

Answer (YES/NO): YES